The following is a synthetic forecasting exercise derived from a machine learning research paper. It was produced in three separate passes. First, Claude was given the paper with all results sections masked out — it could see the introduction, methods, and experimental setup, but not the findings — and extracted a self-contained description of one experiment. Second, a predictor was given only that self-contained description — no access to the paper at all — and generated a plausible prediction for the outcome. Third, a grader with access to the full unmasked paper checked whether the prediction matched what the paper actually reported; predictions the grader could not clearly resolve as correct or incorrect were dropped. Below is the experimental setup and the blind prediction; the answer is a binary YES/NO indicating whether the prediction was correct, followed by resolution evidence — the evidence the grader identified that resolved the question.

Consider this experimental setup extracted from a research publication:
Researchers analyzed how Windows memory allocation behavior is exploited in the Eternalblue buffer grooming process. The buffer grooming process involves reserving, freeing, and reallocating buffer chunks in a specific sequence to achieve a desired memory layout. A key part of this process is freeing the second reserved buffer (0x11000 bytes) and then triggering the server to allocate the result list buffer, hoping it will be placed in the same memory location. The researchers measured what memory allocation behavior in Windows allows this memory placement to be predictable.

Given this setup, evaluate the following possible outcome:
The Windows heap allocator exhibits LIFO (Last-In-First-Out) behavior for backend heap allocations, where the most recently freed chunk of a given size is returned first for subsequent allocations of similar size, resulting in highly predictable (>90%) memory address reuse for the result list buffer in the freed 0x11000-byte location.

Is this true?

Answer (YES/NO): NO